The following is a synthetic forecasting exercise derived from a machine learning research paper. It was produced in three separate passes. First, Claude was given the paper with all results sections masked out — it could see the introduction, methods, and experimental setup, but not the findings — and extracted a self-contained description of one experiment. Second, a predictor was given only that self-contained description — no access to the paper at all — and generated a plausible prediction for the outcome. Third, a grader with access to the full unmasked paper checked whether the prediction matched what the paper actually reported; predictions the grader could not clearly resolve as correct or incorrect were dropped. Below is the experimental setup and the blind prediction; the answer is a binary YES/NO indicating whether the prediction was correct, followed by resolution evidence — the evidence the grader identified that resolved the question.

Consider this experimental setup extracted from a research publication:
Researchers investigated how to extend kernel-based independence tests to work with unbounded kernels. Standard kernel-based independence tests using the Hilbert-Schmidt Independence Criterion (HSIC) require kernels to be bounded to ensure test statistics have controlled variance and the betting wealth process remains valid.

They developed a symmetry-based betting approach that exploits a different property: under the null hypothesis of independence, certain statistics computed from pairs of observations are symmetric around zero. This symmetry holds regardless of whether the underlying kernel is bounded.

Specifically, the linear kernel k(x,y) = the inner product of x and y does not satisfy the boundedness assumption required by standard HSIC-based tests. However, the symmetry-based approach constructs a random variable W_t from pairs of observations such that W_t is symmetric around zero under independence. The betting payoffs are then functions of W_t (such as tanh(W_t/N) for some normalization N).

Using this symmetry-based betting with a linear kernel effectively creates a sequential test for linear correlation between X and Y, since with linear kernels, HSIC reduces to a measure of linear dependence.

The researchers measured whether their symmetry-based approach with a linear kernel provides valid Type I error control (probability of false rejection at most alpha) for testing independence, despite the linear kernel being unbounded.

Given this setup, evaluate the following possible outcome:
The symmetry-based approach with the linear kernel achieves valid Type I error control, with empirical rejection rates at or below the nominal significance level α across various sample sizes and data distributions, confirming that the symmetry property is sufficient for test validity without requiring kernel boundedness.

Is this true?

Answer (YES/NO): NO